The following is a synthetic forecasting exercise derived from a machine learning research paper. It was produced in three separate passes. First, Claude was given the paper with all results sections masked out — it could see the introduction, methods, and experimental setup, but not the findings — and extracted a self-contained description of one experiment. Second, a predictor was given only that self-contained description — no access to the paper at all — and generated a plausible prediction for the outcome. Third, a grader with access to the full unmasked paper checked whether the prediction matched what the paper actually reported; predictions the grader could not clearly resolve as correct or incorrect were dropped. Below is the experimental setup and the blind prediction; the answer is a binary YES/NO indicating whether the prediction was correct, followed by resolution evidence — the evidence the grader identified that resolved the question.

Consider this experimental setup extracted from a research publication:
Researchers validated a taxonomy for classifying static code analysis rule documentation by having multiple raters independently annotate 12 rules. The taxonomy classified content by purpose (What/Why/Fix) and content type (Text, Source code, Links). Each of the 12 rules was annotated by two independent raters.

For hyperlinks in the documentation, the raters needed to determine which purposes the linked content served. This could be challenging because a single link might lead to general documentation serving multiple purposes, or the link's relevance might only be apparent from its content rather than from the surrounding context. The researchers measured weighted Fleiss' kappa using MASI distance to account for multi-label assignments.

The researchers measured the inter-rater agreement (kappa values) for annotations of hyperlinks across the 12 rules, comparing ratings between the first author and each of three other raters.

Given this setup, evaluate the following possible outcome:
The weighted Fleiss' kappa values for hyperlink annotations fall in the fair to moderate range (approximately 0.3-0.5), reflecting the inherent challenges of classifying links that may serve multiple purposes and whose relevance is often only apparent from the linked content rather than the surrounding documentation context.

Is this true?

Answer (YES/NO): NO